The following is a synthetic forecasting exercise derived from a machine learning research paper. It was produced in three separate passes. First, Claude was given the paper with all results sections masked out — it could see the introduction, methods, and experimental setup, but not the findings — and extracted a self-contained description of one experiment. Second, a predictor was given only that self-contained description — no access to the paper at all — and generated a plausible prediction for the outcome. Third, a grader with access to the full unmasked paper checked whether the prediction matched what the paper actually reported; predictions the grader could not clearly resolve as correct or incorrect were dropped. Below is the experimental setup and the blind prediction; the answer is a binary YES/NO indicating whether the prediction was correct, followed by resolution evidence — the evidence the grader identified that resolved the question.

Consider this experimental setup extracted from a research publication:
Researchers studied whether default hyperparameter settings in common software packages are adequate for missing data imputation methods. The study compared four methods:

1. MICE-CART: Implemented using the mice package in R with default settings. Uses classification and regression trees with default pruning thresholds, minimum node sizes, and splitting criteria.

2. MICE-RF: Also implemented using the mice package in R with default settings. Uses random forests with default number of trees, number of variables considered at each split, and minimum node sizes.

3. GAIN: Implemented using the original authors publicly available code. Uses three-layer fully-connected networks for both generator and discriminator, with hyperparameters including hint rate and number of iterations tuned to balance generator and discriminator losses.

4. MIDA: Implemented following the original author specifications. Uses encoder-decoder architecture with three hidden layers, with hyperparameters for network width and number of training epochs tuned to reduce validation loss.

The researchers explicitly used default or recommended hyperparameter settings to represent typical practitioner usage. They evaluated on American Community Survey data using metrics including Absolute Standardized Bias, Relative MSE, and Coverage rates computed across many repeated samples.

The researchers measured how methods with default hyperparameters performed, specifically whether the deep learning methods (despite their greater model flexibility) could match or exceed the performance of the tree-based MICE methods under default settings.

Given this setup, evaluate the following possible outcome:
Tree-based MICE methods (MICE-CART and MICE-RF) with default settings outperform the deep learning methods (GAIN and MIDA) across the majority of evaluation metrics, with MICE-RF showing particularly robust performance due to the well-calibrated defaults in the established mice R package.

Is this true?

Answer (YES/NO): NO